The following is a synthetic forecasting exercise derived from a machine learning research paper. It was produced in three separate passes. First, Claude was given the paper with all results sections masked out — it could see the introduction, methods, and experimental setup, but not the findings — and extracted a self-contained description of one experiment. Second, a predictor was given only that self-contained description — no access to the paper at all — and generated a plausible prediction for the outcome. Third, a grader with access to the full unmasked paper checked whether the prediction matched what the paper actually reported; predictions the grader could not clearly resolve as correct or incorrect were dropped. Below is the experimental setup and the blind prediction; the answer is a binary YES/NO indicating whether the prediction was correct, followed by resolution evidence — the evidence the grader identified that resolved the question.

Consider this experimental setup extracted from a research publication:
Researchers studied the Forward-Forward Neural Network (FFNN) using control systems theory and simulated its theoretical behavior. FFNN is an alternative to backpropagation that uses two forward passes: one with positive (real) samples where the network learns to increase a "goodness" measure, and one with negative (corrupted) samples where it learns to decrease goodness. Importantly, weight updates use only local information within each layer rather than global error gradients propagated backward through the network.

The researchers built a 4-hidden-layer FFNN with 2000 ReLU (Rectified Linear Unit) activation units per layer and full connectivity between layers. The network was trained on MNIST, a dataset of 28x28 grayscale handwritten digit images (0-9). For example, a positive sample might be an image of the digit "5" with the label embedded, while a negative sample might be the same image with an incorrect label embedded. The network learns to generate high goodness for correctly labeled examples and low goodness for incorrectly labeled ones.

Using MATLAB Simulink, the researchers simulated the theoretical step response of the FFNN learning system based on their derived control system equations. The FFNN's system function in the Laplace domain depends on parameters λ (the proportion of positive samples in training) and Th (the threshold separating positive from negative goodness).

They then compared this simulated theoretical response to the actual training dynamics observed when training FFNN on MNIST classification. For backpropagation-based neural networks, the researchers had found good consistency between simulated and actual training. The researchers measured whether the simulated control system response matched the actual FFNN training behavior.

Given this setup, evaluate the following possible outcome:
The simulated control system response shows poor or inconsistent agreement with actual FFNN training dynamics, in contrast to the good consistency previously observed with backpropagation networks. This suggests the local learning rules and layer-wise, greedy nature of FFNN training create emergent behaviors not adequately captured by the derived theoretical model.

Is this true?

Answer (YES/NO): YES